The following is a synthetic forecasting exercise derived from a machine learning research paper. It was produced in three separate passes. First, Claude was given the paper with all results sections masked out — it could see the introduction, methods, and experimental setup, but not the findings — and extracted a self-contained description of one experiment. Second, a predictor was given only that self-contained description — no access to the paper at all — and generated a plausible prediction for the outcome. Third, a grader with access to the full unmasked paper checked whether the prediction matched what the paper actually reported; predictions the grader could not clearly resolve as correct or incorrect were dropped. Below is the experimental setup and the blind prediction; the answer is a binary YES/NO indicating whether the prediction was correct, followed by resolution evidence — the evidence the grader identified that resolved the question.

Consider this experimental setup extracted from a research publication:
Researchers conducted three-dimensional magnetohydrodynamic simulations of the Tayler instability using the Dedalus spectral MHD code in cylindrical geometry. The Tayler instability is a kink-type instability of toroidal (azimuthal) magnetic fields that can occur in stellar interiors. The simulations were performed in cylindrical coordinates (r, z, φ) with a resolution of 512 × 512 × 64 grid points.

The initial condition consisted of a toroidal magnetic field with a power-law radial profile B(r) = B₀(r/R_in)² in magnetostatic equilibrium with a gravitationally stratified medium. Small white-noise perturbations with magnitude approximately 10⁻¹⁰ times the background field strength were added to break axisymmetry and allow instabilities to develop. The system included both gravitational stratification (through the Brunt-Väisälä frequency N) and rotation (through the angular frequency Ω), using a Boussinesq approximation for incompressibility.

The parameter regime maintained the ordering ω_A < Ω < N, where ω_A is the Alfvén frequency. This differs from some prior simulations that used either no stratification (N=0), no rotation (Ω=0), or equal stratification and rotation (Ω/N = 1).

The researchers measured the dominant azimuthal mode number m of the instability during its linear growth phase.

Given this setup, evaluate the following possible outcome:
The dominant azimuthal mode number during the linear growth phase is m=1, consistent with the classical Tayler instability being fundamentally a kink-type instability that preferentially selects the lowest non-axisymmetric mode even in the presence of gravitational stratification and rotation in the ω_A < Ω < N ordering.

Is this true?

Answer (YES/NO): YES